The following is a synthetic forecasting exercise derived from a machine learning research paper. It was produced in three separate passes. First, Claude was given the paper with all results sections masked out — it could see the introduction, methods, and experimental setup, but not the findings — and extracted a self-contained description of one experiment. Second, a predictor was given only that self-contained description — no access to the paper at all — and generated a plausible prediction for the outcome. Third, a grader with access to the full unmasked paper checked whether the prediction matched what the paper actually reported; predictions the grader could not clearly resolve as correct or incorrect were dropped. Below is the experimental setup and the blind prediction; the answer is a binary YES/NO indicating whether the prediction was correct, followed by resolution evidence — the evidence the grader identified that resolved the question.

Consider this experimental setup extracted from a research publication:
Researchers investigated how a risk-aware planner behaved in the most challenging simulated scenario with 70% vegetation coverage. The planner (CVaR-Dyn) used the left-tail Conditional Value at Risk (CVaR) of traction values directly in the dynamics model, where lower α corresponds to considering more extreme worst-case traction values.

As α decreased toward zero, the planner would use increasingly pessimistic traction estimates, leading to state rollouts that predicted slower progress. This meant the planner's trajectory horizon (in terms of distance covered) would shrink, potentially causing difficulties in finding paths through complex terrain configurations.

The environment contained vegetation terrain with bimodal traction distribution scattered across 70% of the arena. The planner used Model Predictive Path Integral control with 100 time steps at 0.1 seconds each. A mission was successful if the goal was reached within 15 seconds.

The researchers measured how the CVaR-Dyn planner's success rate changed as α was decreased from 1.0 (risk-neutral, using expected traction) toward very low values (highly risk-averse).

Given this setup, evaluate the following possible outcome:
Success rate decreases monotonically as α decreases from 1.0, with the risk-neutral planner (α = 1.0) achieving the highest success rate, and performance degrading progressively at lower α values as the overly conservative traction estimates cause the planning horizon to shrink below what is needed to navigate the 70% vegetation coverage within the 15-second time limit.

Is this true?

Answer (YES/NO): NO